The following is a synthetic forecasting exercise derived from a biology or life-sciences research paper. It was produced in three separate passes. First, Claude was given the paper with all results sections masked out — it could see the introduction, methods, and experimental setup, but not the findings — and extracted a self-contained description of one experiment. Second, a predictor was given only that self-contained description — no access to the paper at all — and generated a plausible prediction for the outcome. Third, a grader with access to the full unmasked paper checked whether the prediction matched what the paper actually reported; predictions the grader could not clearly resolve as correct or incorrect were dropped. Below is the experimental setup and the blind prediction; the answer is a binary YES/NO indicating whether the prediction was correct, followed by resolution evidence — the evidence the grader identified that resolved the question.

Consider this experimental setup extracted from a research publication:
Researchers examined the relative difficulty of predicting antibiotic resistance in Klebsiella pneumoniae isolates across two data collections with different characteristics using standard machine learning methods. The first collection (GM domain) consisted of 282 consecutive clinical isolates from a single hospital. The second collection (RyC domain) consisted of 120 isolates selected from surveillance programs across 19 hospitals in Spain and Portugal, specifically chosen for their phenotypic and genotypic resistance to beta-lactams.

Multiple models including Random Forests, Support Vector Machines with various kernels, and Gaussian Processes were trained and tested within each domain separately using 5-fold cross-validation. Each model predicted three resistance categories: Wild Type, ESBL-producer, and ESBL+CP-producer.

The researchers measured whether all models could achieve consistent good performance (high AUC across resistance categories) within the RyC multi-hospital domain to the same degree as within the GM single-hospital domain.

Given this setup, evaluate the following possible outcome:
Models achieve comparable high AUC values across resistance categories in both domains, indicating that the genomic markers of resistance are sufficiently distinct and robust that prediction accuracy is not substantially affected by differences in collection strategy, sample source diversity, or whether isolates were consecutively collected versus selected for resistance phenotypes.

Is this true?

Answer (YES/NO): NO